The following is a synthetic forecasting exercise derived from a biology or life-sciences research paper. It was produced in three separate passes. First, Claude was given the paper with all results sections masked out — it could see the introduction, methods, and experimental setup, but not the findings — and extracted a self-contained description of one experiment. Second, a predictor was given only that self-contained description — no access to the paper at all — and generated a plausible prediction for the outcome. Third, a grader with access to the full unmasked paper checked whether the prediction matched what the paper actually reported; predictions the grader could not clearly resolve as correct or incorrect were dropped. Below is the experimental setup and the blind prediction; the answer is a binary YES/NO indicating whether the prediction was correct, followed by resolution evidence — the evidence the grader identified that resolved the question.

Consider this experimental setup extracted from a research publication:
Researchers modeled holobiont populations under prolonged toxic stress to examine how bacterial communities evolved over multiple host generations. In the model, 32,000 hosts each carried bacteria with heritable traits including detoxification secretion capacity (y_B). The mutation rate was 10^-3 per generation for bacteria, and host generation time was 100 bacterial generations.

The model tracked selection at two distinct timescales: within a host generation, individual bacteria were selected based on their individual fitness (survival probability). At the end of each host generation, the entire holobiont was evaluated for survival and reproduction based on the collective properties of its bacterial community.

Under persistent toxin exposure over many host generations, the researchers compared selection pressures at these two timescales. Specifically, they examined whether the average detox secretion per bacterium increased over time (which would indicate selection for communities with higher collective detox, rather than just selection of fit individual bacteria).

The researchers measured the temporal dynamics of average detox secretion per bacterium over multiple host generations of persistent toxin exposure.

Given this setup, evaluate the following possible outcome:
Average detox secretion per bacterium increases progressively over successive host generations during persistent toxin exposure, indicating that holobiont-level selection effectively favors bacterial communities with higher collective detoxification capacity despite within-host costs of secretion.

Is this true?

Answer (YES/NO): YES